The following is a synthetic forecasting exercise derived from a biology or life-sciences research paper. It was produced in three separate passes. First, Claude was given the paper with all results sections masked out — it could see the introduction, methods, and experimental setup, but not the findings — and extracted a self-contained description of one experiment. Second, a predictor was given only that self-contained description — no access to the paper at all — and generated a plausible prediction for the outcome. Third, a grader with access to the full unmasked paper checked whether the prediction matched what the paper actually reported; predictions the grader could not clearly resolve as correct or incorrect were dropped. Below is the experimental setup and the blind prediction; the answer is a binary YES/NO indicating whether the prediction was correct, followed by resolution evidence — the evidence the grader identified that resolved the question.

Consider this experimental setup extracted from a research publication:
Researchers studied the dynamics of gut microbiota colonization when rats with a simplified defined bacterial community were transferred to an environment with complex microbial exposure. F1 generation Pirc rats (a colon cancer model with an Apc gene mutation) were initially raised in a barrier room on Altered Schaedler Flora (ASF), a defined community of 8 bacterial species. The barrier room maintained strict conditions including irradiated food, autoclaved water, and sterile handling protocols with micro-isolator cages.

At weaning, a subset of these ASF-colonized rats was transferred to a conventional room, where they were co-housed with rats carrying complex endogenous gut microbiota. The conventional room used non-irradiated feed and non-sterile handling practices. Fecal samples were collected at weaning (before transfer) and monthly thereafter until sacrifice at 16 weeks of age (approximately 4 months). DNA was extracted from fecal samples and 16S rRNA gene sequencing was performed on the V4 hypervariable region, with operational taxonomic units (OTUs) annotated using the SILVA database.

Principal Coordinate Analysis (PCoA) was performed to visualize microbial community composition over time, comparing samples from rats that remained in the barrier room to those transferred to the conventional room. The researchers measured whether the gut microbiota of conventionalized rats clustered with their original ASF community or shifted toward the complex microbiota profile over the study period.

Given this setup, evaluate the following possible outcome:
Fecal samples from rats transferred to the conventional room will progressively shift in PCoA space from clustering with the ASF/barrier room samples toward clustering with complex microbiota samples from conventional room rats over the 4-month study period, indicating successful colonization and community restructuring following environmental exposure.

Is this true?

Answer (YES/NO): YES